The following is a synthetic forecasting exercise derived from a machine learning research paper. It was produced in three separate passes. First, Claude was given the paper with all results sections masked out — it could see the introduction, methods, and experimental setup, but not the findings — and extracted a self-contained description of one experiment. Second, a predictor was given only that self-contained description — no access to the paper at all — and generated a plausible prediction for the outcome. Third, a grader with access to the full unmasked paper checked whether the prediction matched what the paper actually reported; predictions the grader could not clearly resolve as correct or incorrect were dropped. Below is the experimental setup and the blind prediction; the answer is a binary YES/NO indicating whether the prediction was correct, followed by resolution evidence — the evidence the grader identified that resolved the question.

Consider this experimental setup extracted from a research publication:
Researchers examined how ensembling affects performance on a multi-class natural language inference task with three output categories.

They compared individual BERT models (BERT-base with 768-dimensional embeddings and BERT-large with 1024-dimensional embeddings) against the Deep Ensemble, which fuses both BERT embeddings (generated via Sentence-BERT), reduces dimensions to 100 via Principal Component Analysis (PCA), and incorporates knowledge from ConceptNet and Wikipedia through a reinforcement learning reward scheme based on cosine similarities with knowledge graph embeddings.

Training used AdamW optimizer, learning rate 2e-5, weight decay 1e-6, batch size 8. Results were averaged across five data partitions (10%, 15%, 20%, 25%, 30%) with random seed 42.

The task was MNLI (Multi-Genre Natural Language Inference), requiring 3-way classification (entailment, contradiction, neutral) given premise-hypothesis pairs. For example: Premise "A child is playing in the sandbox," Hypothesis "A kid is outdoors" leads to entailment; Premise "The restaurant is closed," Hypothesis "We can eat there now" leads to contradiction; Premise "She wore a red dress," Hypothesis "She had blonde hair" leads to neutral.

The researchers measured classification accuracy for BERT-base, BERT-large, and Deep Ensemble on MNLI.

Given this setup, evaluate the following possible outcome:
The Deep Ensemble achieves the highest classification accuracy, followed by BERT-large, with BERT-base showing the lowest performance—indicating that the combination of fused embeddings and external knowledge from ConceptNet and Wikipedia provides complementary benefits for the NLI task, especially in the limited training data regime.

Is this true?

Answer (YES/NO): YES